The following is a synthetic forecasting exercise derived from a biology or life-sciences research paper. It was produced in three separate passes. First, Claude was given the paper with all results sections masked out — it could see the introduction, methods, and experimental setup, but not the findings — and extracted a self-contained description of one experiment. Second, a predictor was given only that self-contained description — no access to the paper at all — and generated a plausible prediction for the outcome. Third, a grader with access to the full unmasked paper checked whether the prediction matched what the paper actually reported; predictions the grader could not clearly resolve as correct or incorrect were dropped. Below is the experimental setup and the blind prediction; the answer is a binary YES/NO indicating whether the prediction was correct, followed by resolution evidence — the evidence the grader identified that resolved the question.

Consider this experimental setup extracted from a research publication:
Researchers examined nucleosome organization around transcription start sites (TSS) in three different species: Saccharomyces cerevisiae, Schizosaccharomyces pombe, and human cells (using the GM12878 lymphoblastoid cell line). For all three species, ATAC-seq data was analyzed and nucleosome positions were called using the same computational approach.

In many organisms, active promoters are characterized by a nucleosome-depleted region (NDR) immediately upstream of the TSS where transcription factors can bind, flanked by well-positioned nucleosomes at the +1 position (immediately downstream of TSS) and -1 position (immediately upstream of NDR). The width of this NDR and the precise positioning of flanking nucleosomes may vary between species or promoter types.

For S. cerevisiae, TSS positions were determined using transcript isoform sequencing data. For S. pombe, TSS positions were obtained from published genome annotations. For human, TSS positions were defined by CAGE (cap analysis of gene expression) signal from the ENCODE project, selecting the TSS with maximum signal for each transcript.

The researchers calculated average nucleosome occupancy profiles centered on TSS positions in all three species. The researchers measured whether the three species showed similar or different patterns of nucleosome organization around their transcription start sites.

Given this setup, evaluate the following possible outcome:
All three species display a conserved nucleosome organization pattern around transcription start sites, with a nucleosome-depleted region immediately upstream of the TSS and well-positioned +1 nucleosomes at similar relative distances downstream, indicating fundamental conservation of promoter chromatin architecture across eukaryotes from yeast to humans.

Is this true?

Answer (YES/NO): NO